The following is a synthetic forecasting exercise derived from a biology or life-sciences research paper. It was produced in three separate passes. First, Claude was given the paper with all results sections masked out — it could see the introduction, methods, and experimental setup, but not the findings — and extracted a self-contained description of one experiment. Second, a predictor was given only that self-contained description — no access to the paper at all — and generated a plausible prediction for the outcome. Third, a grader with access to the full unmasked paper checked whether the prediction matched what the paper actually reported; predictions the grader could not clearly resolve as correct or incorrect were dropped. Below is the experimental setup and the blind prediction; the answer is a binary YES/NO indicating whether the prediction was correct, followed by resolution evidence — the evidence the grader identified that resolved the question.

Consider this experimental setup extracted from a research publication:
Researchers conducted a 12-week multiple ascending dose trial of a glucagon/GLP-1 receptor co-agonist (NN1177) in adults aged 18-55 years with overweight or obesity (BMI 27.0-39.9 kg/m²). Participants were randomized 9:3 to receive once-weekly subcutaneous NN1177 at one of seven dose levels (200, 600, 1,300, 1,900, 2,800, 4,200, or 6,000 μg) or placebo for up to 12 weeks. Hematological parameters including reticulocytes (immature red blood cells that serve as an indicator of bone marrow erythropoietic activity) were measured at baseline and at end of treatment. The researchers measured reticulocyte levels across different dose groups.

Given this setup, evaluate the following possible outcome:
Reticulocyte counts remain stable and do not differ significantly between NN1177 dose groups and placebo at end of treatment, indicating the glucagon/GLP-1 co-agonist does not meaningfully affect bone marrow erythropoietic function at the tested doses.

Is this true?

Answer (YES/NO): NO